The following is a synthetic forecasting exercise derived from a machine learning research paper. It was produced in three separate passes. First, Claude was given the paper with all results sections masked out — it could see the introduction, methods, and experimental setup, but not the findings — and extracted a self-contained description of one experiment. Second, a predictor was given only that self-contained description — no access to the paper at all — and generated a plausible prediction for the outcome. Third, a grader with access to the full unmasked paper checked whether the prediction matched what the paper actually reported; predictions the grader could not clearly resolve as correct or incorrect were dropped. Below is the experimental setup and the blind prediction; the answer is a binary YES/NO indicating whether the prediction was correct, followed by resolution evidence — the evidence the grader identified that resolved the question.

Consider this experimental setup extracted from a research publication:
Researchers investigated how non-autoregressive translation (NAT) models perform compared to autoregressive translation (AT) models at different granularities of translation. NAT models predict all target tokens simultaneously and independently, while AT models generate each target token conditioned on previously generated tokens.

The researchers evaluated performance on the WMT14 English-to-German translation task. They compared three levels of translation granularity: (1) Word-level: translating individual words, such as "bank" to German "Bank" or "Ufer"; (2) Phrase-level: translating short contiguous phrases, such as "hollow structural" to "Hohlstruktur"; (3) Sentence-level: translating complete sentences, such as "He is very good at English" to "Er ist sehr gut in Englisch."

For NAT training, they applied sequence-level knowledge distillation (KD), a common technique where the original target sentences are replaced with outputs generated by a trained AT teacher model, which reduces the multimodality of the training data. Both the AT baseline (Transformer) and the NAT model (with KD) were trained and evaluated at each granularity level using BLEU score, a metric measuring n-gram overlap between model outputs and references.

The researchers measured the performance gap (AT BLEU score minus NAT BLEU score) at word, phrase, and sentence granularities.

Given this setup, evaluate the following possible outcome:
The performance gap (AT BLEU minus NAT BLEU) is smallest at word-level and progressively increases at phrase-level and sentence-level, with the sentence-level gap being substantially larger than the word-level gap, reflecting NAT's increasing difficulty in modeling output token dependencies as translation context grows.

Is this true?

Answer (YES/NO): YES